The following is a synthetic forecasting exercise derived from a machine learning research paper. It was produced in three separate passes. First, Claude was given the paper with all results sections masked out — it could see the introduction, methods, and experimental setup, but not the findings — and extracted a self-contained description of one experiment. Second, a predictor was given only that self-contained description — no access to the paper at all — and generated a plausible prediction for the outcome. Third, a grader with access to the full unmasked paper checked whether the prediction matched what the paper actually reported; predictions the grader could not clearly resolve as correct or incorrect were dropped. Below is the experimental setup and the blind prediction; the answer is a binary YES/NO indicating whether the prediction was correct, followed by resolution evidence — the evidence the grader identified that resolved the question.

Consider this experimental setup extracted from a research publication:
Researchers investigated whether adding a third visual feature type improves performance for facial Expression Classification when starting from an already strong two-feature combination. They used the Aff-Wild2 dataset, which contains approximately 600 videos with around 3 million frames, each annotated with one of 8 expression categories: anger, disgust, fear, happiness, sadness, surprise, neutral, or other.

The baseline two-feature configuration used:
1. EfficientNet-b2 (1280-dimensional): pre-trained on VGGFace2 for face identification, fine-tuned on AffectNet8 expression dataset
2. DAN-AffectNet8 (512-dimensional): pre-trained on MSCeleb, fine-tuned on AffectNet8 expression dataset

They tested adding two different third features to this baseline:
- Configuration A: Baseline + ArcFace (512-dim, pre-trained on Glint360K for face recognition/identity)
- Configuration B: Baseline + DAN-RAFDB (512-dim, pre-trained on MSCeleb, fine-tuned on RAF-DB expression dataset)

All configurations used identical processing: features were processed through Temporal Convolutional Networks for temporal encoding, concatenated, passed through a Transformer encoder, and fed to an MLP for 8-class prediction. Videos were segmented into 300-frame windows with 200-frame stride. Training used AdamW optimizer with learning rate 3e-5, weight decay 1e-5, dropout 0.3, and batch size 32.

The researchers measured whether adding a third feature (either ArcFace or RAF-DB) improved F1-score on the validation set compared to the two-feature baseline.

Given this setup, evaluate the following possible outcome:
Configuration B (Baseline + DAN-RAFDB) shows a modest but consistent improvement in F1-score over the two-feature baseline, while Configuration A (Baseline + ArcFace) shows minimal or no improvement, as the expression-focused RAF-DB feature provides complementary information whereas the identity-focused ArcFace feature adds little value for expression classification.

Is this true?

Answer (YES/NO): NO